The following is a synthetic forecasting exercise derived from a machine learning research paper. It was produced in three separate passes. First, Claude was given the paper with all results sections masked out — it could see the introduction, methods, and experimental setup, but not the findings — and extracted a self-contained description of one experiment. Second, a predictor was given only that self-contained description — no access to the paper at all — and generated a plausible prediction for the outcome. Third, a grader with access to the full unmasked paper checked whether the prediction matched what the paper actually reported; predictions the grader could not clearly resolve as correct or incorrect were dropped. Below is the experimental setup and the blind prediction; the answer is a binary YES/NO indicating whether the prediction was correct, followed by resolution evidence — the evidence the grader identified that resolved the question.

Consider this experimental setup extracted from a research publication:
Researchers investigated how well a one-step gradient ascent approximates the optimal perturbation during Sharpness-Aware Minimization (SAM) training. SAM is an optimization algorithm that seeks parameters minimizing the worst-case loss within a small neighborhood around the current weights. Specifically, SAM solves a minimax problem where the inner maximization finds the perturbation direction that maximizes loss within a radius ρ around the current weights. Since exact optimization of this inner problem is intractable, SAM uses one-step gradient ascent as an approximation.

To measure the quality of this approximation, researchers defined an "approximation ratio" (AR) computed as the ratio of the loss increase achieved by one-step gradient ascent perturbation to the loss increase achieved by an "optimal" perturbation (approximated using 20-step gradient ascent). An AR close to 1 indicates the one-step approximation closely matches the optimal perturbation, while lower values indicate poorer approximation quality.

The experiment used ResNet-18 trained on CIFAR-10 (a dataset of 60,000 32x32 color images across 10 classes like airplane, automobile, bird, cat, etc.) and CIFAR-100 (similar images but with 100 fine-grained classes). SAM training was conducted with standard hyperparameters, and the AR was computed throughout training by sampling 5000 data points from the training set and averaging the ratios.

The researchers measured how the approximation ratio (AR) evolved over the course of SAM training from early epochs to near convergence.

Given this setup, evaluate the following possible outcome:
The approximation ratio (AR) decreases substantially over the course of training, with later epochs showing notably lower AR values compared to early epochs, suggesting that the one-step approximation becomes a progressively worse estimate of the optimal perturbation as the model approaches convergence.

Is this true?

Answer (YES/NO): YES